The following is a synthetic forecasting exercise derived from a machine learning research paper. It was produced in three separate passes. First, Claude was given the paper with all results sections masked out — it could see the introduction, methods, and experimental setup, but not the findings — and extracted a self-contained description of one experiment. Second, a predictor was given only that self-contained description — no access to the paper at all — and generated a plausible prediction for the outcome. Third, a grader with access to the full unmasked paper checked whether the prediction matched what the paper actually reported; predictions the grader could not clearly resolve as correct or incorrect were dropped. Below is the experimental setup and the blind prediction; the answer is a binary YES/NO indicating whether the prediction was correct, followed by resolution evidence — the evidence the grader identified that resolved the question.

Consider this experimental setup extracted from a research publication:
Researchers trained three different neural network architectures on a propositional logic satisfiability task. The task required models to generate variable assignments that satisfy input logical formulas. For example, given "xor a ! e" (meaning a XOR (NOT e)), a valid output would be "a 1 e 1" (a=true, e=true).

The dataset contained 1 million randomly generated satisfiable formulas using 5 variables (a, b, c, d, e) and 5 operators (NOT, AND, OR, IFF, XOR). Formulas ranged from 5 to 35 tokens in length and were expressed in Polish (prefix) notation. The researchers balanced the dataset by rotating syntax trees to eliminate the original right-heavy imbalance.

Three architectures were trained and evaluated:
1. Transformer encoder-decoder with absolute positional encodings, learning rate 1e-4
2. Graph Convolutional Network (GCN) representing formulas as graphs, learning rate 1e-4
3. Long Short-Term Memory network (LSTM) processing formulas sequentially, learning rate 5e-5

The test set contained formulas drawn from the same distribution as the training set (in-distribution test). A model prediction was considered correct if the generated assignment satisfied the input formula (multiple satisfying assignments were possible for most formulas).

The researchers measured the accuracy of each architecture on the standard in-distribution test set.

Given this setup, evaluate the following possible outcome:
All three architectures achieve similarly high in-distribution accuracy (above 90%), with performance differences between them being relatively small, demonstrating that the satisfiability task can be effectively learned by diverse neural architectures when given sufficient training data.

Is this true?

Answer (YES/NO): NO